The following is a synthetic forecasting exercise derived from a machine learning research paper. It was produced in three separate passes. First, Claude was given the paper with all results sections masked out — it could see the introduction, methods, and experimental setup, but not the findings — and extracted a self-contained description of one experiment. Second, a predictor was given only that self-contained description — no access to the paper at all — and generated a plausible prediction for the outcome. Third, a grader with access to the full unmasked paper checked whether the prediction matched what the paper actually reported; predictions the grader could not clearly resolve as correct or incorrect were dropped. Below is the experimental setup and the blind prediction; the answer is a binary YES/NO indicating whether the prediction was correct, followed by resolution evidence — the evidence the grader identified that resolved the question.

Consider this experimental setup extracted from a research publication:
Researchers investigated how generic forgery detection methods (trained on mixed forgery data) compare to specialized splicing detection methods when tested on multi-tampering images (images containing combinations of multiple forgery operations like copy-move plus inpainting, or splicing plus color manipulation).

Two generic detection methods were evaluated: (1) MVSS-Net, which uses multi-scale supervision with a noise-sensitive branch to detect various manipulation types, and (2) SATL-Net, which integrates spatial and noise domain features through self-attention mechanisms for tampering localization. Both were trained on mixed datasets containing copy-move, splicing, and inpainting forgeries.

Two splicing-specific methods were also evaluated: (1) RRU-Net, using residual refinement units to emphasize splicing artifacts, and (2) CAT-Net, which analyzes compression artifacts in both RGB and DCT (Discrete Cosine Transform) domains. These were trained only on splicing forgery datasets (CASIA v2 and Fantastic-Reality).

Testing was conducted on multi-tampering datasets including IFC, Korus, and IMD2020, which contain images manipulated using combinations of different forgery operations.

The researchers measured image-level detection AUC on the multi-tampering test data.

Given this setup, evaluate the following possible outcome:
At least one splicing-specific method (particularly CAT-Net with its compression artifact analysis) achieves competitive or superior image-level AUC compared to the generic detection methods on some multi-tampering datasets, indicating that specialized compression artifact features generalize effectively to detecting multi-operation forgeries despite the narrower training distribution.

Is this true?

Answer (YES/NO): NO